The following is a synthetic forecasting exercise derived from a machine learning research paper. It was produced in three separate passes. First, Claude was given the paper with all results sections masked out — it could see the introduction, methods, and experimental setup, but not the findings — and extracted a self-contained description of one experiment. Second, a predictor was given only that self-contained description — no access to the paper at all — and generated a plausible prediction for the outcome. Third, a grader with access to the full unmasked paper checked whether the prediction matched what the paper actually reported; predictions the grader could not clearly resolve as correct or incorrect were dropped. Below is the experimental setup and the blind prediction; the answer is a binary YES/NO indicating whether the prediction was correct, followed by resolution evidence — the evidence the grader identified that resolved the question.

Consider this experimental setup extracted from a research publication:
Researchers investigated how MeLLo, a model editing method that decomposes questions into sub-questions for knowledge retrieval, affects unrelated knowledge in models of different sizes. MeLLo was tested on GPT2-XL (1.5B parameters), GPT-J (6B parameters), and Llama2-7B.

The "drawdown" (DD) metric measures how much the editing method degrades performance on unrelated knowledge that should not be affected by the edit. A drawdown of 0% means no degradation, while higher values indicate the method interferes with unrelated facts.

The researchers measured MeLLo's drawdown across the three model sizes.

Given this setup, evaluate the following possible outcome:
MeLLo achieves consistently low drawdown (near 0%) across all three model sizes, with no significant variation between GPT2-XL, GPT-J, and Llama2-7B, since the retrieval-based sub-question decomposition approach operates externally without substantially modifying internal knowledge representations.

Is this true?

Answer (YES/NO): NO